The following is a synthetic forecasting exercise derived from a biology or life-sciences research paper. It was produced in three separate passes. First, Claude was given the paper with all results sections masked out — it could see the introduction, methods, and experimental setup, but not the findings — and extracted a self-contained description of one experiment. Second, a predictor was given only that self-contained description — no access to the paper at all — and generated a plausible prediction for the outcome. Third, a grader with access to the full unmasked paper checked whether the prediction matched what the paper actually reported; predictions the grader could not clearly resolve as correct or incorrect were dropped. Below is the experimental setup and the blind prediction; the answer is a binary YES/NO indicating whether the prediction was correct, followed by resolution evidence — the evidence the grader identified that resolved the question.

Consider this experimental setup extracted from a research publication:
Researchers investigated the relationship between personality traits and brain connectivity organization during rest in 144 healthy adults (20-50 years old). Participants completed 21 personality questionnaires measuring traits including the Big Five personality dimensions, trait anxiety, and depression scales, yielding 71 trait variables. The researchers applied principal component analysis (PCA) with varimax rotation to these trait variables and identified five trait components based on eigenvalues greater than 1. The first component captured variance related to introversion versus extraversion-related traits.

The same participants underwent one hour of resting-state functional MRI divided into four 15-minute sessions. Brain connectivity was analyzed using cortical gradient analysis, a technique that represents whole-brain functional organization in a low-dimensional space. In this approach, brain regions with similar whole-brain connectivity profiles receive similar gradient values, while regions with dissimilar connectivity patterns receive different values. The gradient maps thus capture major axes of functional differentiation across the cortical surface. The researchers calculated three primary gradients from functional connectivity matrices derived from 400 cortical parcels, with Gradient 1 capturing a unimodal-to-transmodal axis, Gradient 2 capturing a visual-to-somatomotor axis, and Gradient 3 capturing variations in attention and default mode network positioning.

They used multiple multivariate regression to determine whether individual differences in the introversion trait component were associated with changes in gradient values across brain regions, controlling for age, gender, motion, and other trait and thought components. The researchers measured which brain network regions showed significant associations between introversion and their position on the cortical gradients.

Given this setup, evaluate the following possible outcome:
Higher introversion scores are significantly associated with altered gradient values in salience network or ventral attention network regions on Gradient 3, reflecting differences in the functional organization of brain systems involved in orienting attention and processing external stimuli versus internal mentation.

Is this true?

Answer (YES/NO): YES